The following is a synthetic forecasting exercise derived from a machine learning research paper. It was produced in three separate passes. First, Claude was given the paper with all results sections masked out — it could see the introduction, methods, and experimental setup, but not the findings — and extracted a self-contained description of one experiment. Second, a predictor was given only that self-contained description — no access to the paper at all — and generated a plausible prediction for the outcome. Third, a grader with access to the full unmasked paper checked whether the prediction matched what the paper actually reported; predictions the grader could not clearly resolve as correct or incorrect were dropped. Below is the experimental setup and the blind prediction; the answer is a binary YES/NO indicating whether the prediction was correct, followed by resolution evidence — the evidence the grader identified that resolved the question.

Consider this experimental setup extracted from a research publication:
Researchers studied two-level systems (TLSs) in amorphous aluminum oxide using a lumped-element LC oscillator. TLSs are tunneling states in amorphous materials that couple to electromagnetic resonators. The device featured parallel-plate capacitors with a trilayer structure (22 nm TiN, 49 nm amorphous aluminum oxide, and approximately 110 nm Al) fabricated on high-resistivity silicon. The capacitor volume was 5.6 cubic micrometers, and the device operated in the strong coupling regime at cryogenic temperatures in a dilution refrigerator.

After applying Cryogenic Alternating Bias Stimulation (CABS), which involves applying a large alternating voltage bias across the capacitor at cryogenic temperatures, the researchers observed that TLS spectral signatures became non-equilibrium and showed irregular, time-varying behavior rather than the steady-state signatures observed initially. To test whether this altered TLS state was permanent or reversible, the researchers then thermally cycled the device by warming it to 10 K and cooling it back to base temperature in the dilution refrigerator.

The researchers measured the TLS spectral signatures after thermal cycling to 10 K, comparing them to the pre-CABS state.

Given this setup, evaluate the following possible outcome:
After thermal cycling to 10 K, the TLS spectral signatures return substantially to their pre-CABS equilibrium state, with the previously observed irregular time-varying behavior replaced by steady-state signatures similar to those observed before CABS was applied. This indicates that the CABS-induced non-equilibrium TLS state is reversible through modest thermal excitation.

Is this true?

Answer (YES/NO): YES